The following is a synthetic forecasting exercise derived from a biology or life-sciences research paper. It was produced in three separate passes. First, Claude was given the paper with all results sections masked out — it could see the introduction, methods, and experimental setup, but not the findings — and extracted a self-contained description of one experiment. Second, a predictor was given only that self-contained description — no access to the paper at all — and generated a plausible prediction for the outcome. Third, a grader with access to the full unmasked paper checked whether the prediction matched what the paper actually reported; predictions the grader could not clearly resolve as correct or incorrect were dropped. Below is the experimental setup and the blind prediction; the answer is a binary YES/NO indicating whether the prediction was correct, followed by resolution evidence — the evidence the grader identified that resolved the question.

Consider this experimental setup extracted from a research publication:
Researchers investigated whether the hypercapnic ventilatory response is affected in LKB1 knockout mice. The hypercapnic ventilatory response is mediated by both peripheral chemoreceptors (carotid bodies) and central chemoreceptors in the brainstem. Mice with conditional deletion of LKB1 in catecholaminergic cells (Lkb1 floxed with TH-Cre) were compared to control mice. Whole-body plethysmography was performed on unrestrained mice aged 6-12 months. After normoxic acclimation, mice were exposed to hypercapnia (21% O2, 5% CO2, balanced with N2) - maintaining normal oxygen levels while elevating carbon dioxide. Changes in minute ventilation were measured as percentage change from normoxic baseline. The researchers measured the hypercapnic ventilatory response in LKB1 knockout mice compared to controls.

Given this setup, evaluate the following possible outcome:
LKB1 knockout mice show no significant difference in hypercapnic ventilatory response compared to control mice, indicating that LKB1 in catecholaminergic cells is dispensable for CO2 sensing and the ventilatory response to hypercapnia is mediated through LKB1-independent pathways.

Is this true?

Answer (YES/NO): NO